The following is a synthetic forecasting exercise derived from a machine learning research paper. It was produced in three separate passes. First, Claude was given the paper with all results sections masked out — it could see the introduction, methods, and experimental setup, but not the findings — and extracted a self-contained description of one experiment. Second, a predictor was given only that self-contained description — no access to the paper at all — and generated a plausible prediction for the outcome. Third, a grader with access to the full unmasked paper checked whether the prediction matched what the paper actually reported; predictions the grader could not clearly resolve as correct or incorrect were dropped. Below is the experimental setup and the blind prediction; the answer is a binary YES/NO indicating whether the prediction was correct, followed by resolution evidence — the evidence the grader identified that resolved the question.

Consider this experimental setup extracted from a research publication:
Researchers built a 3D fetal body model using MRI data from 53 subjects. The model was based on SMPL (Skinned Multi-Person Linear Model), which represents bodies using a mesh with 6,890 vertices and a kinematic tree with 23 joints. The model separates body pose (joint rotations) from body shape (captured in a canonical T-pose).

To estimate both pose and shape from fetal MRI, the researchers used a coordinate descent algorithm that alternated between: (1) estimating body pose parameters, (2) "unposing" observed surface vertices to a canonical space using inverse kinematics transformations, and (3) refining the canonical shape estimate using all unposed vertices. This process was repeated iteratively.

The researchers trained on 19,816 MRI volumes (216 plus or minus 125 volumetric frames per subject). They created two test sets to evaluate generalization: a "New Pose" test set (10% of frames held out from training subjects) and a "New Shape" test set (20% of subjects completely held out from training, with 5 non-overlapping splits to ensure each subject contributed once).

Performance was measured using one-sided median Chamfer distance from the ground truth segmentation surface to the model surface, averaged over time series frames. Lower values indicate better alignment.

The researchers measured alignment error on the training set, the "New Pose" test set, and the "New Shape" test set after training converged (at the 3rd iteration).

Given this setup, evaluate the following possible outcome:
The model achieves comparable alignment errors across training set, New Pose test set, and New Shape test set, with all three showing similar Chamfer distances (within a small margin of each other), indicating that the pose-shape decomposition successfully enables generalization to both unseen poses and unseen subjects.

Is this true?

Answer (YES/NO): YES